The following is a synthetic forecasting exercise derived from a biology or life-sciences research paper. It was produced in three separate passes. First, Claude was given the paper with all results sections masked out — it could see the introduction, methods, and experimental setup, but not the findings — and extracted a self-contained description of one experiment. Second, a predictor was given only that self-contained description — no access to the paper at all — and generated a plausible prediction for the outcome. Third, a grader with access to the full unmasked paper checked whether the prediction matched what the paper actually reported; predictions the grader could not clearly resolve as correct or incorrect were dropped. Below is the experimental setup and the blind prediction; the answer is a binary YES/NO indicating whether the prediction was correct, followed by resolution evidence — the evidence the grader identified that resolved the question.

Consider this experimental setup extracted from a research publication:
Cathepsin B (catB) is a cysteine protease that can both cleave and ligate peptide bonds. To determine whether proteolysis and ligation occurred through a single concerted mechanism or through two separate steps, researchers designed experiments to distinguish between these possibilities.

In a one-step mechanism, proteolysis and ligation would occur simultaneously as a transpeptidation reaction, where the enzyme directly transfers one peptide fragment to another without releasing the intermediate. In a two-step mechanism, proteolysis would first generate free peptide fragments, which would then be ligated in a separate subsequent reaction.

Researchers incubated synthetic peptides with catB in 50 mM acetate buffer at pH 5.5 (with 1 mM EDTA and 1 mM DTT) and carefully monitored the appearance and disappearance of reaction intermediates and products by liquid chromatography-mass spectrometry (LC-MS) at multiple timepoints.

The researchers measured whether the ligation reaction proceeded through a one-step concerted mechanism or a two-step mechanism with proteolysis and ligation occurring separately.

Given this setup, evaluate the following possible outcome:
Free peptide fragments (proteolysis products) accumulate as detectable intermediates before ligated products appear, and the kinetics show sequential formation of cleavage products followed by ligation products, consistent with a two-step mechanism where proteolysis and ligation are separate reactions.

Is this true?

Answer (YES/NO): YES